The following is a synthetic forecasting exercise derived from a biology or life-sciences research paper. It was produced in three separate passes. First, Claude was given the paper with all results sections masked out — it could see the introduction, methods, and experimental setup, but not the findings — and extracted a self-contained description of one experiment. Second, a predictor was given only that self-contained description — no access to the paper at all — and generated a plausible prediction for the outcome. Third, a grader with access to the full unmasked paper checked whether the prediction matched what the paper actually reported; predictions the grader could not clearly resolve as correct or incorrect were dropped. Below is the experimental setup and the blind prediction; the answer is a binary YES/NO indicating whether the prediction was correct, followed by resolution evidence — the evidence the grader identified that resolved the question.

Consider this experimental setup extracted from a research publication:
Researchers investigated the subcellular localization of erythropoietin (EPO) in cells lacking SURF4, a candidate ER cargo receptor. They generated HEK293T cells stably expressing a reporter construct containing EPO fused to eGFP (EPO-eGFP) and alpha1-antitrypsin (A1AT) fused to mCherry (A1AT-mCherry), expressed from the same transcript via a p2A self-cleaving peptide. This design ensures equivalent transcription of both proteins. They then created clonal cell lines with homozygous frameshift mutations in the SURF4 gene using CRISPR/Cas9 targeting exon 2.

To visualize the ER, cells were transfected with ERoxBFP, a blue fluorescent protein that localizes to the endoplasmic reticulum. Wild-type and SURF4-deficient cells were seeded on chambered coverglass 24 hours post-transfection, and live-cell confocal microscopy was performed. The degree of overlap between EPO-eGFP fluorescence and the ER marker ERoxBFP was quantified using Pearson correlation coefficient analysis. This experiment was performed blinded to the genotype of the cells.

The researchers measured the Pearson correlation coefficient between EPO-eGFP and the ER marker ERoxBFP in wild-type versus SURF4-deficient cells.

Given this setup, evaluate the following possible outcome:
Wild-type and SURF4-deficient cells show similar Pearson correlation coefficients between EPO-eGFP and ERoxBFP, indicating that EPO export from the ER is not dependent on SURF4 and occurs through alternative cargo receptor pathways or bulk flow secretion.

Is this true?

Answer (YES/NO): NO